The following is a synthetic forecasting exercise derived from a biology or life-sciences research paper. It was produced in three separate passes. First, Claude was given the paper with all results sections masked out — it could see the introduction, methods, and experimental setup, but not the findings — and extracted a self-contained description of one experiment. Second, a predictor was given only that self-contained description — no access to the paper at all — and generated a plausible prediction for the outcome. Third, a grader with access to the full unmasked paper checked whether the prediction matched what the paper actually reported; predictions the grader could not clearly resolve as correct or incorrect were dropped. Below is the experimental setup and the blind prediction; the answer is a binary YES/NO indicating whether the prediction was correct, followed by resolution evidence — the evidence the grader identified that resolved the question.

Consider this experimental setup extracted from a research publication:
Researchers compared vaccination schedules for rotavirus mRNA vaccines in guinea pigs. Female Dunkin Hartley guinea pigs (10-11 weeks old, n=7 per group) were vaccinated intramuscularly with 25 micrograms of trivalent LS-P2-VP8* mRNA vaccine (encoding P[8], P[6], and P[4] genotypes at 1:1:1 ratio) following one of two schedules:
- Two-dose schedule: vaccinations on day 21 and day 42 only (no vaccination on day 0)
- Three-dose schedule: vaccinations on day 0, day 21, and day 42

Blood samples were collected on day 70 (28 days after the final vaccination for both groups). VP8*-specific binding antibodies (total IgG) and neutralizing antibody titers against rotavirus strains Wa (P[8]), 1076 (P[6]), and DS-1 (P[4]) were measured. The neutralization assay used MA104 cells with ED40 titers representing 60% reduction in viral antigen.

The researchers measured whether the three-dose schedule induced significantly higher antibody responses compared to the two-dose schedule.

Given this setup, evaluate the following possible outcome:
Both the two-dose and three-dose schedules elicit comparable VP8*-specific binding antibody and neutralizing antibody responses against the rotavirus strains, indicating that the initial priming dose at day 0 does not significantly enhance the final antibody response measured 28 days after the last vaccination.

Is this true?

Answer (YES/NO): NO